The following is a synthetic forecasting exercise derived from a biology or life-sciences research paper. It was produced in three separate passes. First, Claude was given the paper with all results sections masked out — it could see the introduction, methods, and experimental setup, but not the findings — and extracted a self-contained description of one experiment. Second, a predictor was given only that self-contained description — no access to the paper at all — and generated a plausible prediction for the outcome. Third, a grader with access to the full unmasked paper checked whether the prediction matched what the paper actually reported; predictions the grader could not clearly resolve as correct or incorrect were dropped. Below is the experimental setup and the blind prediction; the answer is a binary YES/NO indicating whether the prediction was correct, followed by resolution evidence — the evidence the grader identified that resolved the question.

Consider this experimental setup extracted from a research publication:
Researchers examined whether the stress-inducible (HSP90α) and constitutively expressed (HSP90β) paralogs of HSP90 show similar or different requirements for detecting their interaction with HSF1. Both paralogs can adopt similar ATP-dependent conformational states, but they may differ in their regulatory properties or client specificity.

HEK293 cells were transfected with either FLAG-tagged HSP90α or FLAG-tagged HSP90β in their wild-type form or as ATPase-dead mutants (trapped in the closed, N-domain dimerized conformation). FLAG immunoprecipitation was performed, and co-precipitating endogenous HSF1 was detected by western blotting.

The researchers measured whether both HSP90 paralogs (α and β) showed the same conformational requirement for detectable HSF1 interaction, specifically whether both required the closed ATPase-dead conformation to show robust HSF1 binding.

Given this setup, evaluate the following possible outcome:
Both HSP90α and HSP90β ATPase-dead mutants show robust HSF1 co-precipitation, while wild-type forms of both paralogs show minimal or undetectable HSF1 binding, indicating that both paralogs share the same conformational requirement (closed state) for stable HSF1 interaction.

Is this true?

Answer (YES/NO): YES